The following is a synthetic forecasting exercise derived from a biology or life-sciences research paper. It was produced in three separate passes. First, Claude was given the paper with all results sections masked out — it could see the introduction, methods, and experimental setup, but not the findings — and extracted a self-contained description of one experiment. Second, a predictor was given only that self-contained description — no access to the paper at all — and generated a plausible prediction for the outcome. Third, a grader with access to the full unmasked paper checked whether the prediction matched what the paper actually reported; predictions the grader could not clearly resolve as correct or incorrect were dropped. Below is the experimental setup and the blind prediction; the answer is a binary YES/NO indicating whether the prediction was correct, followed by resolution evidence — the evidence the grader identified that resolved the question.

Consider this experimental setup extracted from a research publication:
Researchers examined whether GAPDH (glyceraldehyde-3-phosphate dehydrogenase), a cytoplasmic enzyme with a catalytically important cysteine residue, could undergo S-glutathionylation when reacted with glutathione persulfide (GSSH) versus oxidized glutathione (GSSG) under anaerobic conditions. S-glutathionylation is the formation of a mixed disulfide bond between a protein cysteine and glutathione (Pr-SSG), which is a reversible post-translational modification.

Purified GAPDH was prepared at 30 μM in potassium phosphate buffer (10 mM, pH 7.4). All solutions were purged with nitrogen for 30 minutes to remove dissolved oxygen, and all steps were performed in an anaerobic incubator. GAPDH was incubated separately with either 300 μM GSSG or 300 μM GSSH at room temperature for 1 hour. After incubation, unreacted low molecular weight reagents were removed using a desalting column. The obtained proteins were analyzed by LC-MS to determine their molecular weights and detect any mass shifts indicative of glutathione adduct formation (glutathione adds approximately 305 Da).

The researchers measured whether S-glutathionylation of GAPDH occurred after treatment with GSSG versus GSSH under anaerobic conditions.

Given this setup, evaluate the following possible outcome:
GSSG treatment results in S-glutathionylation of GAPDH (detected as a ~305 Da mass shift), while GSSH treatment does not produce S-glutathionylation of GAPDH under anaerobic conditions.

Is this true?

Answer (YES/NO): NO